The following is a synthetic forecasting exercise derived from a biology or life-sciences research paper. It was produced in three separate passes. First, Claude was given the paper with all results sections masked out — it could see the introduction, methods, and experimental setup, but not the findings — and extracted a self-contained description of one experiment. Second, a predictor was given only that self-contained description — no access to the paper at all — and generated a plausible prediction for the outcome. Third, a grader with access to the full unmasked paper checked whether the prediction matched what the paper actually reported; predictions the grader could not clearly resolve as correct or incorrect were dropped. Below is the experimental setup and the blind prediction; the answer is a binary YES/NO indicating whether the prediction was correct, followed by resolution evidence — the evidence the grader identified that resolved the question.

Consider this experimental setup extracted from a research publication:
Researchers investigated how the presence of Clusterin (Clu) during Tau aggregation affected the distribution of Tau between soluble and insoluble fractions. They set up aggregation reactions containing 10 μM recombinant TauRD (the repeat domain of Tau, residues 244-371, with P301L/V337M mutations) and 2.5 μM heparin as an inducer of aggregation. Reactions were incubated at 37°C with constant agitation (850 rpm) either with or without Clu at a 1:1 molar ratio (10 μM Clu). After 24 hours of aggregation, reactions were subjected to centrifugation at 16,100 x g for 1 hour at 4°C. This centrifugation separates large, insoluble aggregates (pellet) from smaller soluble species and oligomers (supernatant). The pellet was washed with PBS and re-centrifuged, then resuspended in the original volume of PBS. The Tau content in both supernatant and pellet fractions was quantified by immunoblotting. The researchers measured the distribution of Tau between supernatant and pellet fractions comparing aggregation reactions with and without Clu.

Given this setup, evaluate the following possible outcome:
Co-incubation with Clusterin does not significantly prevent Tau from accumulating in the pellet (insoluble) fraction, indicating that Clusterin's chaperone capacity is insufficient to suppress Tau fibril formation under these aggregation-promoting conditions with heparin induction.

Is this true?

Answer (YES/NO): YES